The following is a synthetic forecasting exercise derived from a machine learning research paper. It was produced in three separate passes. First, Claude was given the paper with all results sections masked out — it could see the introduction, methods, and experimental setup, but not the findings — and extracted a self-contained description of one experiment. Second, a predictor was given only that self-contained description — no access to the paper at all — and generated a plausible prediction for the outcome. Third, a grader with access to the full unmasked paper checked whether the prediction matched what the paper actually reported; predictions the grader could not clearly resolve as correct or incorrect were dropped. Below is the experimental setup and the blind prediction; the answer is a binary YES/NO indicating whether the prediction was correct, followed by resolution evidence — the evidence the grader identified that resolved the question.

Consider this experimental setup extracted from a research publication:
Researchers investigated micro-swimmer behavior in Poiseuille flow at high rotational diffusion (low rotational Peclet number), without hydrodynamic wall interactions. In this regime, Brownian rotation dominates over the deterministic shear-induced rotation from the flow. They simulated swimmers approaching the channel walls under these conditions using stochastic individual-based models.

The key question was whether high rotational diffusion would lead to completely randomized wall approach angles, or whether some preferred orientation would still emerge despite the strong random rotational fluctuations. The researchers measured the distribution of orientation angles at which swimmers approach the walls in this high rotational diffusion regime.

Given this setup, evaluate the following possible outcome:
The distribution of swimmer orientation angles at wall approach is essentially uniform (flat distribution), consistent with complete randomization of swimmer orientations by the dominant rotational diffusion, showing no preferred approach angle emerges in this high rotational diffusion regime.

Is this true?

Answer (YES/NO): NO